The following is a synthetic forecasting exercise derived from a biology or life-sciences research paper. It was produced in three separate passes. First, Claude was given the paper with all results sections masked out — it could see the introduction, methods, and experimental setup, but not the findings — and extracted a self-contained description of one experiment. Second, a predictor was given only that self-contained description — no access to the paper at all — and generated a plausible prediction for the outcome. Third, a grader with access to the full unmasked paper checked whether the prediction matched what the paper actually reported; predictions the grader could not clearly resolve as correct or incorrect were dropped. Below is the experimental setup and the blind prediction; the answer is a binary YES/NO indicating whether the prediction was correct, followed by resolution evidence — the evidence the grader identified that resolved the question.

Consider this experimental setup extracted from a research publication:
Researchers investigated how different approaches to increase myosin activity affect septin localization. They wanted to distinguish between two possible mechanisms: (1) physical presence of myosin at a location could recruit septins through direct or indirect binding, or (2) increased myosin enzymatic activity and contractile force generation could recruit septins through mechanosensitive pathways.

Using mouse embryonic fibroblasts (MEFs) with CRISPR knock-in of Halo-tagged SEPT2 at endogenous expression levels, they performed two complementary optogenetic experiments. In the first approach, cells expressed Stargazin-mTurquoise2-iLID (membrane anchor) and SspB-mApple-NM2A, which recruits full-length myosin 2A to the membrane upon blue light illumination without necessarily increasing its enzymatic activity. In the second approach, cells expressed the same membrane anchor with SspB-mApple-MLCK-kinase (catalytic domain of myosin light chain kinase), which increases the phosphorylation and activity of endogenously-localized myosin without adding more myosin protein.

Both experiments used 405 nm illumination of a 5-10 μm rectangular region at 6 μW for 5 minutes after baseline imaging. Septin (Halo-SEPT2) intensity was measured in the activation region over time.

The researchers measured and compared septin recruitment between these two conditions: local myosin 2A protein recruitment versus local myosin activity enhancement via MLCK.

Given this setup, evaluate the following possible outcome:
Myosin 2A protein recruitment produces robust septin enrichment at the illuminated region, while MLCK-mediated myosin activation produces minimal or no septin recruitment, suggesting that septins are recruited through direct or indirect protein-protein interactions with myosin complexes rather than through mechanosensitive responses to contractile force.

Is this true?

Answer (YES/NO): NO